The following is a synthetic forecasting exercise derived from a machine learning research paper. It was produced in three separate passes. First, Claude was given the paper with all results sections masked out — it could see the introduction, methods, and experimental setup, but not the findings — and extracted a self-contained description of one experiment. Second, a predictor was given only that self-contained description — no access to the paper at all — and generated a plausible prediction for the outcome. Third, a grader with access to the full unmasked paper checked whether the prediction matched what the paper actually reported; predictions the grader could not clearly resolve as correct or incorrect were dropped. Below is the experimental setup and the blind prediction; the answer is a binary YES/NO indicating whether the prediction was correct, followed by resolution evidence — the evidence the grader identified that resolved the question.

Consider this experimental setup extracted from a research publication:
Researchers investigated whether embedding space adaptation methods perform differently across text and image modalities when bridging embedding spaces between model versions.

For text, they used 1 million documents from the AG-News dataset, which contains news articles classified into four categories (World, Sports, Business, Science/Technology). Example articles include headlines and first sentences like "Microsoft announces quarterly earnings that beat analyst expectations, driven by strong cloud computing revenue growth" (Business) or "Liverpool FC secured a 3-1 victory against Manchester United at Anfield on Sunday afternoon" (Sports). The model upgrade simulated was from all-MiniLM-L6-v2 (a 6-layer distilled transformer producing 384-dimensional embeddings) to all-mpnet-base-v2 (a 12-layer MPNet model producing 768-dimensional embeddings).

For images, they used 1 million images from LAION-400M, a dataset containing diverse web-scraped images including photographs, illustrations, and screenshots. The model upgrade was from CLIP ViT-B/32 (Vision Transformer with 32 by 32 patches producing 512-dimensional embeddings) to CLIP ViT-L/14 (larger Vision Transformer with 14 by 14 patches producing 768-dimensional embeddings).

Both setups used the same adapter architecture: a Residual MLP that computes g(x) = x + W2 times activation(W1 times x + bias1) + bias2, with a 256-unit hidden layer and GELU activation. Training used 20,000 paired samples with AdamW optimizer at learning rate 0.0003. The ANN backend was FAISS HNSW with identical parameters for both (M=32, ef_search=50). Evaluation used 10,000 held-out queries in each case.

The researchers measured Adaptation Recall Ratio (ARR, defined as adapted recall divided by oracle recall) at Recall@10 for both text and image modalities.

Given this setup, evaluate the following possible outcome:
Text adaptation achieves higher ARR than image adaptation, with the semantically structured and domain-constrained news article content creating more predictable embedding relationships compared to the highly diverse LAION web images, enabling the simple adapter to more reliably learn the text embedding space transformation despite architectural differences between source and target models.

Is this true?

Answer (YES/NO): YES